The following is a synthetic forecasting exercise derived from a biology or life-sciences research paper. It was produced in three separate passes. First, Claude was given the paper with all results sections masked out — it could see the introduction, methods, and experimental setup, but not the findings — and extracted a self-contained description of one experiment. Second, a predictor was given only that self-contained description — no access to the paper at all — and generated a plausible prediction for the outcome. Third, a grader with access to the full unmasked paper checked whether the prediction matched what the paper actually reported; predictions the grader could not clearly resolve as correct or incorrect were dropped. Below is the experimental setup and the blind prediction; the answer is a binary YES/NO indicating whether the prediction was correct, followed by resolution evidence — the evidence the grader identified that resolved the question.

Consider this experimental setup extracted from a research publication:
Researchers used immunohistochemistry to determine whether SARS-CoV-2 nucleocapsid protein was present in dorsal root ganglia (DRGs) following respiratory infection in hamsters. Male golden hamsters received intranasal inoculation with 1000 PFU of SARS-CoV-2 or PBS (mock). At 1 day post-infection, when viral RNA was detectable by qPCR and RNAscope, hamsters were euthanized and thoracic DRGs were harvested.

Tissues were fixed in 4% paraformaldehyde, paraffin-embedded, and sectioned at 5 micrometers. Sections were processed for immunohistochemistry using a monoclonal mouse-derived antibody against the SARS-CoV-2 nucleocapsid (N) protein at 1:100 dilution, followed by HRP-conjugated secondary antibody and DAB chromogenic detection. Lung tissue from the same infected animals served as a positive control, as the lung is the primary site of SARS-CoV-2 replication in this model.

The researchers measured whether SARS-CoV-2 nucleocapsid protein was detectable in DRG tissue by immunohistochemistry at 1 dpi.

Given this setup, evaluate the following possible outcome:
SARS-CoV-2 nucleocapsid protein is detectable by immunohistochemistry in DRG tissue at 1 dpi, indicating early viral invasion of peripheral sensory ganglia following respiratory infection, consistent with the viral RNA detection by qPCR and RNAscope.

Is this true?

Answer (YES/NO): NO